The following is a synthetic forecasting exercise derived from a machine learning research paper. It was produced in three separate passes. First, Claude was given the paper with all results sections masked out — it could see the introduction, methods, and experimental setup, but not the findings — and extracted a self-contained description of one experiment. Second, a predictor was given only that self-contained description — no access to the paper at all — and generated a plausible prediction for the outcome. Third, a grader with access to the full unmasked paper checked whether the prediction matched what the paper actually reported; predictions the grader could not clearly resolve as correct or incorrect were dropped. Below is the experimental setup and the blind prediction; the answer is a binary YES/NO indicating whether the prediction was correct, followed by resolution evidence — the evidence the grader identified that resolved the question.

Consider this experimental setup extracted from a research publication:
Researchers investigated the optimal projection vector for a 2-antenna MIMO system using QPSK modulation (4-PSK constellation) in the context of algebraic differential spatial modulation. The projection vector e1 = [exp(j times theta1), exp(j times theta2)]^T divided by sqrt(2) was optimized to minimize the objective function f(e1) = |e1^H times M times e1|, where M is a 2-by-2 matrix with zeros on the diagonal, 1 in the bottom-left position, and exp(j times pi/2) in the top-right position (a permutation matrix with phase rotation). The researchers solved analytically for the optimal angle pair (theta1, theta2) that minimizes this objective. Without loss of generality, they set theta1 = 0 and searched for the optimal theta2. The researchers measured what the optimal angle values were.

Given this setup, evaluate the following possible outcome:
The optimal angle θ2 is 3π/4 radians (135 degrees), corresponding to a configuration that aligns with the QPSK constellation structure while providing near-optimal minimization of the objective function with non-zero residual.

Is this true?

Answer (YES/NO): NO